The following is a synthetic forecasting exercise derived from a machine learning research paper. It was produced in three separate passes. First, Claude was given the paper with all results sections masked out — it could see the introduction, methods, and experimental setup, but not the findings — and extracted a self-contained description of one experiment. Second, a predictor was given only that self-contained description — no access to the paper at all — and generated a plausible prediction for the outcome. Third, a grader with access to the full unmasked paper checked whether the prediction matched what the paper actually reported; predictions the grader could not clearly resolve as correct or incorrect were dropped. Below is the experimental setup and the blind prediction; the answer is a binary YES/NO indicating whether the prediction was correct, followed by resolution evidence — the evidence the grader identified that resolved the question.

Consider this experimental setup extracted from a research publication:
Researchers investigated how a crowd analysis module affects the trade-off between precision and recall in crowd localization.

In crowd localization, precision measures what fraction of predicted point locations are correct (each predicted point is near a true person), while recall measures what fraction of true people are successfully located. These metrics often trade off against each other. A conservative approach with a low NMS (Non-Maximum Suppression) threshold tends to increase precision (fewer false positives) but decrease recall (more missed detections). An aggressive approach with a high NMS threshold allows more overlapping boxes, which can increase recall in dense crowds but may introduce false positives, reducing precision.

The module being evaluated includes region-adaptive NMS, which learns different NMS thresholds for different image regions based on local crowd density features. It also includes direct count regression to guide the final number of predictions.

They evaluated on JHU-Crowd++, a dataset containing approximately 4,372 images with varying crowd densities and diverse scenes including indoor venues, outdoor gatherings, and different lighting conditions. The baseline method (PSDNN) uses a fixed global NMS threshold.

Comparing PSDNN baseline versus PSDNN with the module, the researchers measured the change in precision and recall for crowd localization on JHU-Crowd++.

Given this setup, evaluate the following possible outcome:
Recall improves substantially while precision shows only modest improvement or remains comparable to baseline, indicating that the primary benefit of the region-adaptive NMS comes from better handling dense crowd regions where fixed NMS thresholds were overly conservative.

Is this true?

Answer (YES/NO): NO